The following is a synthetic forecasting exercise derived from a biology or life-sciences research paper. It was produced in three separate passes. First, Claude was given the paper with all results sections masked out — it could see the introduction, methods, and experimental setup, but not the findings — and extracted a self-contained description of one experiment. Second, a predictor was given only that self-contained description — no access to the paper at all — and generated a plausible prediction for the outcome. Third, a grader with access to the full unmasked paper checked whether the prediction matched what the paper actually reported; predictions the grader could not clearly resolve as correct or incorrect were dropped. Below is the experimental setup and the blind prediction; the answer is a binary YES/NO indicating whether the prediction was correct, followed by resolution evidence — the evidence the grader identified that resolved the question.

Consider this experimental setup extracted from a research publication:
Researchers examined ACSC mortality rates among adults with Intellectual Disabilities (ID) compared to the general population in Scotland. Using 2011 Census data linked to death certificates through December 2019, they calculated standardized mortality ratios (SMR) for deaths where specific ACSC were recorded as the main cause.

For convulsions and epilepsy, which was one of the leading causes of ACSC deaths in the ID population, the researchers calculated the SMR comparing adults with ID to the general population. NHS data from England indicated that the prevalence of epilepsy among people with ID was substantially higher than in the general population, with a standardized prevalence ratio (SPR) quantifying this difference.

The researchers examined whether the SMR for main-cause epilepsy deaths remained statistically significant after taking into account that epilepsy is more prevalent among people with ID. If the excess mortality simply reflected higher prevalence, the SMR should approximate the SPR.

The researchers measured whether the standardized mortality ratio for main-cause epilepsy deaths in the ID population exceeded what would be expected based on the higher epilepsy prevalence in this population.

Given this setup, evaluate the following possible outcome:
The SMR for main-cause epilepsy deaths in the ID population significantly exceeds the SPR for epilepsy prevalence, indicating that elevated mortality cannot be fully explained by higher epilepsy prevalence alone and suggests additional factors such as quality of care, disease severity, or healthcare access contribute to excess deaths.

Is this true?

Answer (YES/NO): YES